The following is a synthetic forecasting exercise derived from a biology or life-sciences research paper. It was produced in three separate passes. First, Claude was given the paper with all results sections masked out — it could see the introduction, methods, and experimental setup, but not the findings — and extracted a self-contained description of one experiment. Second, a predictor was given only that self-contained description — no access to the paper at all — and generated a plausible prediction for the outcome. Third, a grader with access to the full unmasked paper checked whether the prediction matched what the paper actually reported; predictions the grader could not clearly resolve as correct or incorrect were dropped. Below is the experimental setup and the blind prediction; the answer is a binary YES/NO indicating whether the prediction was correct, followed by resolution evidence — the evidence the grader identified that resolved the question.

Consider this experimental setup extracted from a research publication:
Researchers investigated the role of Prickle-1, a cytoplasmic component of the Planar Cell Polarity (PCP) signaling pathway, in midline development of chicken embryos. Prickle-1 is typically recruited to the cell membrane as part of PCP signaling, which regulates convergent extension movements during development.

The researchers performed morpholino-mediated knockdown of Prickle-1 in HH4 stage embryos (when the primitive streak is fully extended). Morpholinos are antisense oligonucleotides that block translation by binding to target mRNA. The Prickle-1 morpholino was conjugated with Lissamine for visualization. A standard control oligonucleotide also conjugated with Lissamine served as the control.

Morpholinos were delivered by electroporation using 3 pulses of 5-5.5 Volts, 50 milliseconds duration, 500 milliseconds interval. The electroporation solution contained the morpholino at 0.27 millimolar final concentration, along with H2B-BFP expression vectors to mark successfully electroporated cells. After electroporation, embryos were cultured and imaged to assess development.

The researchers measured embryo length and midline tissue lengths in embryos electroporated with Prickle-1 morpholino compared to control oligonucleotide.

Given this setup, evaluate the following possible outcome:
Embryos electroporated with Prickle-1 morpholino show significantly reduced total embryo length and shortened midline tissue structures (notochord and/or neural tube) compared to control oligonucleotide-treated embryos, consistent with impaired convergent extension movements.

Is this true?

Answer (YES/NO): NO